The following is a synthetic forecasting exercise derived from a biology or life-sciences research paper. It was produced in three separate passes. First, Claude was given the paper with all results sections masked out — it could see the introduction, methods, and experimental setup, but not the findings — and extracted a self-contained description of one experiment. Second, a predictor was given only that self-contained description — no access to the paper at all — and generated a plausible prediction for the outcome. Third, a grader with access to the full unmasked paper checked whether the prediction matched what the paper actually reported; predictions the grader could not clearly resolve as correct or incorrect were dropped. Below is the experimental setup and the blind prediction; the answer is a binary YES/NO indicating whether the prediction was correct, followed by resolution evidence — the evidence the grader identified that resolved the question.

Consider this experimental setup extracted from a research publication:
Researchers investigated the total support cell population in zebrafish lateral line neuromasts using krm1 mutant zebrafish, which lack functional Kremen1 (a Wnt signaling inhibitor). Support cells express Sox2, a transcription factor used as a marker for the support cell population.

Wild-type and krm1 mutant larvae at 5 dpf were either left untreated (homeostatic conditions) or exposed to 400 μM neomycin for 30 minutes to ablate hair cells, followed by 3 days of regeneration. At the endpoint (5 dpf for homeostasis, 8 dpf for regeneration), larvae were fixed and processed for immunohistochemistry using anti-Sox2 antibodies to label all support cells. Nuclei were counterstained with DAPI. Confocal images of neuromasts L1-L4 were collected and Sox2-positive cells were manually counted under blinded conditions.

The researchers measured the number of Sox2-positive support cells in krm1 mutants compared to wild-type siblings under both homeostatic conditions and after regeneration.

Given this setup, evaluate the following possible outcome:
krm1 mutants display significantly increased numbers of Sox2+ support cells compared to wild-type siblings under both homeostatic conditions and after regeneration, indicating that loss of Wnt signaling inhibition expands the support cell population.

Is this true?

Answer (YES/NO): NO